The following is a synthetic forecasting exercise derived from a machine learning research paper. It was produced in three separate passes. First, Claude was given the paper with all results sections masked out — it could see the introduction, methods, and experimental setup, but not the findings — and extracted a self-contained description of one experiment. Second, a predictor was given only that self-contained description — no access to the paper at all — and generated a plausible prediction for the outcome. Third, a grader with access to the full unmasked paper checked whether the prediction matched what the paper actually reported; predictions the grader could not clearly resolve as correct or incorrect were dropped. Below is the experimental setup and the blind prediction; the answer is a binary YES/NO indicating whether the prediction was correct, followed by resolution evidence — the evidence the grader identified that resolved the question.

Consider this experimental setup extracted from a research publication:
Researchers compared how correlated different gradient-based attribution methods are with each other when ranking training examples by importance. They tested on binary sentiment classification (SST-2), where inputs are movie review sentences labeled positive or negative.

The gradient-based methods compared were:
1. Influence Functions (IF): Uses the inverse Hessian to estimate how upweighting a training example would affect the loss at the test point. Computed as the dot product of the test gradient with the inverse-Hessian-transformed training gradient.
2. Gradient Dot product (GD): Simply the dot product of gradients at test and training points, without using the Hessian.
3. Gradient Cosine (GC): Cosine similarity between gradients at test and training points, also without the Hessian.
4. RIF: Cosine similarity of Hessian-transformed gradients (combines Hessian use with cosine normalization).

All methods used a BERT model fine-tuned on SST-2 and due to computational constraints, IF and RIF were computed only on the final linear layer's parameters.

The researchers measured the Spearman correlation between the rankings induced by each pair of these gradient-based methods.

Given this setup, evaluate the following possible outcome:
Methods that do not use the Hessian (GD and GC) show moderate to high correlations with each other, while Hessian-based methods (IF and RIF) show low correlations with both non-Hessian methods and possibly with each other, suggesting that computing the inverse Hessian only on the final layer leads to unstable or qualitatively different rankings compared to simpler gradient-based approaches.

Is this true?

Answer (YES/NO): NO